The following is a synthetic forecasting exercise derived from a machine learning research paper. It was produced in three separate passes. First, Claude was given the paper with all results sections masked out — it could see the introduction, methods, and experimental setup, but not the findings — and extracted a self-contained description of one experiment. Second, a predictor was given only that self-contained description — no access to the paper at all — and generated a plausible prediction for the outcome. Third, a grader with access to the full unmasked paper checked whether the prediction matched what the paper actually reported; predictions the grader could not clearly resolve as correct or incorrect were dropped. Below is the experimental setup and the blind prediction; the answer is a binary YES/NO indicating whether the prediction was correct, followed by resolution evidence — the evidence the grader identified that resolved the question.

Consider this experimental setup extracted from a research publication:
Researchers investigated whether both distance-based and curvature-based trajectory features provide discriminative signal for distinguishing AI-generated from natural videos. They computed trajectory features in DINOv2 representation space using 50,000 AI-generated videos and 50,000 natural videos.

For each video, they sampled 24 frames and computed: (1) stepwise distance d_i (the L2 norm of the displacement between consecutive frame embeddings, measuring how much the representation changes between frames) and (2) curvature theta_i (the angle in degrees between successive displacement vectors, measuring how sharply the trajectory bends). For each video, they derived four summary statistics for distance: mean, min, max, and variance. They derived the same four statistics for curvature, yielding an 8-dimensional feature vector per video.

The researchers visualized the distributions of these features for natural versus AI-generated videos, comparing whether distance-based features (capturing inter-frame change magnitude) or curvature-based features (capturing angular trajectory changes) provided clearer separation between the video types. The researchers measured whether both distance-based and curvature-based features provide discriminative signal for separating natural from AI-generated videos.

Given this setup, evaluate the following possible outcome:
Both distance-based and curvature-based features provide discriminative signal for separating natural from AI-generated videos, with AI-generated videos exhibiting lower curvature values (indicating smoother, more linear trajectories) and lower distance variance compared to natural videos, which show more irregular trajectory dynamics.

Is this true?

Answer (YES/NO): NO